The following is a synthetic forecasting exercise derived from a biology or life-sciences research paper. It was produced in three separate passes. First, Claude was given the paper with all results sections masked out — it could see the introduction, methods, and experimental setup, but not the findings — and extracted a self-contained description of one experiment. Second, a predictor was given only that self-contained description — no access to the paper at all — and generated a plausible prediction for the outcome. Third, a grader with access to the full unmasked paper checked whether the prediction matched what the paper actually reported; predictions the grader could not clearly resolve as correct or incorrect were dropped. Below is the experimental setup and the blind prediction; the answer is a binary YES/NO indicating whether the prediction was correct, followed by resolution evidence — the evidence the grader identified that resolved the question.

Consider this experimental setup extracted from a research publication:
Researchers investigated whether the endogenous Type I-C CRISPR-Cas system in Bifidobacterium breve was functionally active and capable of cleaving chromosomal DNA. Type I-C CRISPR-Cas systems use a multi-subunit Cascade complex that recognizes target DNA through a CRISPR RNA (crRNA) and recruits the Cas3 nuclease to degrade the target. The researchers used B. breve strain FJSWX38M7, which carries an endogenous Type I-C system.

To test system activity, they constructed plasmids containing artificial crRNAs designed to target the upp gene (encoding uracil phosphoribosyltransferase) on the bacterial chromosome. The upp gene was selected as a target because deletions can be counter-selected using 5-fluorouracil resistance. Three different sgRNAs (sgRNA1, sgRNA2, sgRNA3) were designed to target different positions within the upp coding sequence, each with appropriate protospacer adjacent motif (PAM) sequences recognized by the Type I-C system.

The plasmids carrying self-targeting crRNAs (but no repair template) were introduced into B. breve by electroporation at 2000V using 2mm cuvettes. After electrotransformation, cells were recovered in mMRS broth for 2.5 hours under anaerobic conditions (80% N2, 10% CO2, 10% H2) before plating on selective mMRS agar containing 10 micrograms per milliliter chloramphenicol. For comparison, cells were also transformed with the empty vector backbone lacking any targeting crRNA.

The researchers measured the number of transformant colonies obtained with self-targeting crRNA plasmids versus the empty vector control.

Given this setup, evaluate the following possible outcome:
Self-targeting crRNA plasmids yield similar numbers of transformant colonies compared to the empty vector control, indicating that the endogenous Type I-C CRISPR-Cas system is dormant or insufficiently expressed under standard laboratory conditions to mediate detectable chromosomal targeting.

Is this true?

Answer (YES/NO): NO